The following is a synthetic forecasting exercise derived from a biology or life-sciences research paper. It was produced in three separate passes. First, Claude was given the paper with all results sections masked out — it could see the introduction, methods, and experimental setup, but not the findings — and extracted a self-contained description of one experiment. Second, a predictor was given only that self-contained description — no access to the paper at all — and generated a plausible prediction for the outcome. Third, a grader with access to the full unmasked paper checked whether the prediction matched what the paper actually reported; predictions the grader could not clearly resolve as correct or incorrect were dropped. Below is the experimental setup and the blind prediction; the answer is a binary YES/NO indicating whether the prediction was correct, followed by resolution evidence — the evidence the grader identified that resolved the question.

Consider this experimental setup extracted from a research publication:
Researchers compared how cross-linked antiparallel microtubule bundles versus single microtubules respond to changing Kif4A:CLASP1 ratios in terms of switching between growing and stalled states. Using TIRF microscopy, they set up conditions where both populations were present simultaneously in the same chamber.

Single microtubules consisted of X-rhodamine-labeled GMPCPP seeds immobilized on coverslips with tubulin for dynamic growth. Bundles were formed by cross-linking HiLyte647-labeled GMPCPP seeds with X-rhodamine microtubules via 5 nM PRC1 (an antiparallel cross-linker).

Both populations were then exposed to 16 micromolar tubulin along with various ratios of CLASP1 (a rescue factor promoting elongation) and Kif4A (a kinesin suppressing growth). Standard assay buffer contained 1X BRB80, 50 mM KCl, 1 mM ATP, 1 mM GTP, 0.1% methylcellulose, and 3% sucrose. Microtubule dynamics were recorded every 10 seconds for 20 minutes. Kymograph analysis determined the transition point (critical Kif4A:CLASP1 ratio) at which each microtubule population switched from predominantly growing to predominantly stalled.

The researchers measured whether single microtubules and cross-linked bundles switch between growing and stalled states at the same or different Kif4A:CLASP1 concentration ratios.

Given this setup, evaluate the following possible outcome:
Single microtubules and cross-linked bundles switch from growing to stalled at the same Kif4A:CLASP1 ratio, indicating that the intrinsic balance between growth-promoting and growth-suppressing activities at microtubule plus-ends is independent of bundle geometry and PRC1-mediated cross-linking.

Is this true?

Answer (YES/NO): NO